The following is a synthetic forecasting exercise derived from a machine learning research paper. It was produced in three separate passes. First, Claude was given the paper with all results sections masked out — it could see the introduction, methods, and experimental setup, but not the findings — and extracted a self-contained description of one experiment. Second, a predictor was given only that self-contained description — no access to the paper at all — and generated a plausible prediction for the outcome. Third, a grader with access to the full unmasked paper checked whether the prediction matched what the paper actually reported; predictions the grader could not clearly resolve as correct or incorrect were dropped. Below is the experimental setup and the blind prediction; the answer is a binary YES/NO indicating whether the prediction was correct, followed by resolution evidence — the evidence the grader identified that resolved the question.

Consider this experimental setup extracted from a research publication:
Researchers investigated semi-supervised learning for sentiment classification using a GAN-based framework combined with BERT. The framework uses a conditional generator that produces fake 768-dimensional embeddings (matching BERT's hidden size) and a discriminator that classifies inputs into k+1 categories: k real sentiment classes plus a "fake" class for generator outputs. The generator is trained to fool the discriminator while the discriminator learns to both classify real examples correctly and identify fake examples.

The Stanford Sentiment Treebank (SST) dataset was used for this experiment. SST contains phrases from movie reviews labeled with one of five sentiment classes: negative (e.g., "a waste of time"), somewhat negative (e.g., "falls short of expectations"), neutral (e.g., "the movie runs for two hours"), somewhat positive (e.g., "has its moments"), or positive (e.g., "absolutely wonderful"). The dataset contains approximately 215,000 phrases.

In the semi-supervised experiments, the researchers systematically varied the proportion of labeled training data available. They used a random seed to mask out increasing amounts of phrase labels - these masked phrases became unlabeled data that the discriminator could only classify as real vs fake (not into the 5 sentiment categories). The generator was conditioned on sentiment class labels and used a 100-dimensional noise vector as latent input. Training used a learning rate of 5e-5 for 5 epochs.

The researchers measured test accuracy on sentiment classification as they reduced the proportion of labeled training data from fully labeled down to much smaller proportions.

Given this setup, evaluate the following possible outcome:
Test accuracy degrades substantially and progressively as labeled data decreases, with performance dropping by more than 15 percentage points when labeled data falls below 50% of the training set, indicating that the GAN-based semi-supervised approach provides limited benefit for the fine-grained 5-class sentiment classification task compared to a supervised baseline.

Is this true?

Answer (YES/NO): NO